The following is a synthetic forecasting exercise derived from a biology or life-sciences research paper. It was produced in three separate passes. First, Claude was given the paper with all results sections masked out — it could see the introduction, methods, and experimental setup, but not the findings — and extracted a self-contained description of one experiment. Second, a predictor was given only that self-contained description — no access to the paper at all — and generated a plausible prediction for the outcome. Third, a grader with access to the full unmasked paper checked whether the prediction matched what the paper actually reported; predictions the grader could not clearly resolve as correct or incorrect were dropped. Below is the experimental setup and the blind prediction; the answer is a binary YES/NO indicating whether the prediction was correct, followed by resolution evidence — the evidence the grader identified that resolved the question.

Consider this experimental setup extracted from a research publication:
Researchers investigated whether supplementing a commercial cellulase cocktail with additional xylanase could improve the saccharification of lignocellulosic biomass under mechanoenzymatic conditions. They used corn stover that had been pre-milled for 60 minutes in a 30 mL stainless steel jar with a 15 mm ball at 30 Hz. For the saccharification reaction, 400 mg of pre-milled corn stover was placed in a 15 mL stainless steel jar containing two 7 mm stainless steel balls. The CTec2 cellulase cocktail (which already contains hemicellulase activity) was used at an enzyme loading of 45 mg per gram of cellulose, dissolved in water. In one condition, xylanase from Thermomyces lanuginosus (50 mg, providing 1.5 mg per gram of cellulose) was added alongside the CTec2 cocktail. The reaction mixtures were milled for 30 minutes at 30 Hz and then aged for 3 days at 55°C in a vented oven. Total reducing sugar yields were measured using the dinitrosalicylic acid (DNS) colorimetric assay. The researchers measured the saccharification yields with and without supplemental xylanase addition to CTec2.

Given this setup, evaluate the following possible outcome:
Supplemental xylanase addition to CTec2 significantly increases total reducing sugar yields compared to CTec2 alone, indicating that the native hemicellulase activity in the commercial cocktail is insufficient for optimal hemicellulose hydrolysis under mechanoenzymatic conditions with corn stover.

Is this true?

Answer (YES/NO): NO